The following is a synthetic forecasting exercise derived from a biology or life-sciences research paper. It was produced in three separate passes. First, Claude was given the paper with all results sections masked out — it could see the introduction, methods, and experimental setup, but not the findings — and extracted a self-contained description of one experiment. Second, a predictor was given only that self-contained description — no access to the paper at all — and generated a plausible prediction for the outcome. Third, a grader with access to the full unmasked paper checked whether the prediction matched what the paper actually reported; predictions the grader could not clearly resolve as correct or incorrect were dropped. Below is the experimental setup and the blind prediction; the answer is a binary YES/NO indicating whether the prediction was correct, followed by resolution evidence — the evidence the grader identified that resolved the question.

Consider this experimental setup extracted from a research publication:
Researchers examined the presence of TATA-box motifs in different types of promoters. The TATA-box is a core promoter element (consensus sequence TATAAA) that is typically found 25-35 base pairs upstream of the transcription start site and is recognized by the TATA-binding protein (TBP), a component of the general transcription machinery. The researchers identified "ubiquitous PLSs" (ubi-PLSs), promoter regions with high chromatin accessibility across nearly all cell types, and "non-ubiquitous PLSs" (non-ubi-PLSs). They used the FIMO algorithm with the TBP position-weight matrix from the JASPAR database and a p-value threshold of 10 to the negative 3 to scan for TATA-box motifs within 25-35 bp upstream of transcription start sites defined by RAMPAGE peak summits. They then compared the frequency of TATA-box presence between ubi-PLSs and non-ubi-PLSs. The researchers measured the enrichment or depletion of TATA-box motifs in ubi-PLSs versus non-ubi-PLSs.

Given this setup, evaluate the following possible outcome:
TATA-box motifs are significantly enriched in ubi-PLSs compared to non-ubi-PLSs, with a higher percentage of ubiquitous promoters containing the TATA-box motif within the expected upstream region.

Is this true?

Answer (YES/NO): NO